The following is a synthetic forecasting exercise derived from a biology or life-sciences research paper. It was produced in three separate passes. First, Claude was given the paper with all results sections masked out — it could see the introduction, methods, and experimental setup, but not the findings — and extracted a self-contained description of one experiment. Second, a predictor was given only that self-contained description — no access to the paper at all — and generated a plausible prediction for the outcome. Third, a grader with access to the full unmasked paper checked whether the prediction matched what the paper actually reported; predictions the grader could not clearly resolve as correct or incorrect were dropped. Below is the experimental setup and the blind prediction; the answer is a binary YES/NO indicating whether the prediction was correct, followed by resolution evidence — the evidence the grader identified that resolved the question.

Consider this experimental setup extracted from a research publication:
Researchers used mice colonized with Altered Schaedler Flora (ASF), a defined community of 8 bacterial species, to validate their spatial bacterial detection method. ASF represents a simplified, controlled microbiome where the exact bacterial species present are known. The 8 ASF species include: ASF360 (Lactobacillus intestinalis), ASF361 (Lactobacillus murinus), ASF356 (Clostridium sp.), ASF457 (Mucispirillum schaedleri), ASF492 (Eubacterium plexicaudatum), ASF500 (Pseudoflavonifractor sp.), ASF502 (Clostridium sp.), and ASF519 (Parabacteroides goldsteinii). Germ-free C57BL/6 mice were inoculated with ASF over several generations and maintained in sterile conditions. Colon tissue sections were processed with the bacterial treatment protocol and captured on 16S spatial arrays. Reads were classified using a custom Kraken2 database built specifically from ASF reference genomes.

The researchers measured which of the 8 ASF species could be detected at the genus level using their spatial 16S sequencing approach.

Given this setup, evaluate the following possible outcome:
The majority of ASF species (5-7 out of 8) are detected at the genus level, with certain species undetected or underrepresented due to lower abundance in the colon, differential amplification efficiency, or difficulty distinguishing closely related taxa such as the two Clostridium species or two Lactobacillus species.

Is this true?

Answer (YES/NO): NO